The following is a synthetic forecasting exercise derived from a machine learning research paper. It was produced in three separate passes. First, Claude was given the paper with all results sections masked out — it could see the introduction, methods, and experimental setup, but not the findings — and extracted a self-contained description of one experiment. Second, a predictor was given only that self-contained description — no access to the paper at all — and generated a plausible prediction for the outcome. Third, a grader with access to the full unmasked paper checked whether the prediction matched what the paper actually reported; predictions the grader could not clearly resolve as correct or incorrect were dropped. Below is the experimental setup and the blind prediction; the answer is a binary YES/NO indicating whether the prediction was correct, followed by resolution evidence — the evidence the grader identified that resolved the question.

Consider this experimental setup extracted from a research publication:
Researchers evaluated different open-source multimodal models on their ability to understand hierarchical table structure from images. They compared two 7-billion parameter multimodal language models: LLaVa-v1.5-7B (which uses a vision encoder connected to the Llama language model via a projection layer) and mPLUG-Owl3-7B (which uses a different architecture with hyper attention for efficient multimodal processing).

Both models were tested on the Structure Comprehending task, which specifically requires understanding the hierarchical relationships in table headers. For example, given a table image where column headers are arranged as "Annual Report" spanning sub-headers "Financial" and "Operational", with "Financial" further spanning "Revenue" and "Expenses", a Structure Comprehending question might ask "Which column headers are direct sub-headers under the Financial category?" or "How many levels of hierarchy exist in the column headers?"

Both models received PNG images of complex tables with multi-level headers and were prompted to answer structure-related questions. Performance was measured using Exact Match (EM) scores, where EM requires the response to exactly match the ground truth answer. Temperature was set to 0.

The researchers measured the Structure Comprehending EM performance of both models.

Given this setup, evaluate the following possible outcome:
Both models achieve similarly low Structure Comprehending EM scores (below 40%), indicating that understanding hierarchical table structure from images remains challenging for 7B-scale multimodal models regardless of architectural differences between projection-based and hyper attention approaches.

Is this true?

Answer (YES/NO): NO